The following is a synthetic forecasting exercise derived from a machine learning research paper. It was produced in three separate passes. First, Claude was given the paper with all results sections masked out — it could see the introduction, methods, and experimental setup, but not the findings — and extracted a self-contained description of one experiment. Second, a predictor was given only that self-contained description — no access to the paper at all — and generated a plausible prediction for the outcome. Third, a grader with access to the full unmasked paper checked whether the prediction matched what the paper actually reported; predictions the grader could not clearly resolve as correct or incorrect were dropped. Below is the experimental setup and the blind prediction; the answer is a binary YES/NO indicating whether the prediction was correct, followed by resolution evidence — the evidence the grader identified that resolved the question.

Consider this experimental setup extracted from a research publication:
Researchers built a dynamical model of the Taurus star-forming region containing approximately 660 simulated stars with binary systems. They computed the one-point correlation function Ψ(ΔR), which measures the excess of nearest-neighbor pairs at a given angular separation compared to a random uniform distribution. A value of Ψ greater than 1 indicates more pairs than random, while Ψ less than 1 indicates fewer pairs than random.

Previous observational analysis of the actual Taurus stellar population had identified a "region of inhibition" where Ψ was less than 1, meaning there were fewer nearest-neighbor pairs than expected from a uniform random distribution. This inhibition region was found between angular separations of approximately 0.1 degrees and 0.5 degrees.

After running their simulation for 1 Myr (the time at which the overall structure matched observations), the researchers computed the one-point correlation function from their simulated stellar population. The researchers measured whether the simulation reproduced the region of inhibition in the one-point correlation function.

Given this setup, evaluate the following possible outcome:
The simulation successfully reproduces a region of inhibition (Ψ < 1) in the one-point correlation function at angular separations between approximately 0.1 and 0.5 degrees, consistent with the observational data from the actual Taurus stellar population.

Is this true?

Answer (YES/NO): YES